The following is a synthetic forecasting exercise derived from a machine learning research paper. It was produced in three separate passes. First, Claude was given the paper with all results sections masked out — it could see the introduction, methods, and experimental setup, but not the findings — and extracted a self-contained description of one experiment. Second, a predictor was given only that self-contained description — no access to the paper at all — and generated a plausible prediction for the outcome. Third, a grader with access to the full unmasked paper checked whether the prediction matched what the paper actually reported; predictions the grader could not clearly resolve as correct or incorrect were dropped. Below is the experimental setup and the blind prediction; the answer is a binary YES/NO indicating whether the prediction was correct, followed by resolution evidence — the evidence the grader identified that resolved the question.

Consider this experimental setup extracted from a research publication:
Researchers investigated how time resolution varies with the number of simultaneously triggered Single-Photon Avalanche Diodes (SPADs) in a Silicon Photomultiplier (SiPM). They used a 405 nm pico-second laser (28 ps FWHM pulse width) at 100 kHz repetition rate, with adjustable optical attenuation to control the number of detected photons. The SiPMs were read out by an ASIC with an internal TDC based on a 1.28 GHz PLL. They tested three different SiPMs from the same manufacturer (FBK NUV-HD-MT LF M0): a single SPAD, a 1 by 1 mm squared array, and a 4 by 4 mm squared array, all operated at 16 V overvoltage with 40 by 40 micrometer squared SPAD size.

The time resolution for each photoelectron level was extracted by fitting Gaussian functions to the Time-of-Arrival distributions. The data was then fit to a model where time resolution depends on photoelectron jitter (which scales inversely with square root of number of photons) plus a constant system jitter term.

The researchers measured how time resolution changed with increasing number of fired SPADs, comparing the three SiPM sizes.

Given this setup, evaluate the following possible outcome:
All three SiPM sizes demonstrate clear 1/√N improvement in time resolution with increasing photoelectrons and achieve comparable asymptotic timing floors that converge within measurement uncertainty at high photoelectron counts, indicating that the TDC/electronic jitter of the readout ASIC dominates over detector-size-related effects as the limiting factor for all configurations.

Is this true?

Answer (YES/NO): NO